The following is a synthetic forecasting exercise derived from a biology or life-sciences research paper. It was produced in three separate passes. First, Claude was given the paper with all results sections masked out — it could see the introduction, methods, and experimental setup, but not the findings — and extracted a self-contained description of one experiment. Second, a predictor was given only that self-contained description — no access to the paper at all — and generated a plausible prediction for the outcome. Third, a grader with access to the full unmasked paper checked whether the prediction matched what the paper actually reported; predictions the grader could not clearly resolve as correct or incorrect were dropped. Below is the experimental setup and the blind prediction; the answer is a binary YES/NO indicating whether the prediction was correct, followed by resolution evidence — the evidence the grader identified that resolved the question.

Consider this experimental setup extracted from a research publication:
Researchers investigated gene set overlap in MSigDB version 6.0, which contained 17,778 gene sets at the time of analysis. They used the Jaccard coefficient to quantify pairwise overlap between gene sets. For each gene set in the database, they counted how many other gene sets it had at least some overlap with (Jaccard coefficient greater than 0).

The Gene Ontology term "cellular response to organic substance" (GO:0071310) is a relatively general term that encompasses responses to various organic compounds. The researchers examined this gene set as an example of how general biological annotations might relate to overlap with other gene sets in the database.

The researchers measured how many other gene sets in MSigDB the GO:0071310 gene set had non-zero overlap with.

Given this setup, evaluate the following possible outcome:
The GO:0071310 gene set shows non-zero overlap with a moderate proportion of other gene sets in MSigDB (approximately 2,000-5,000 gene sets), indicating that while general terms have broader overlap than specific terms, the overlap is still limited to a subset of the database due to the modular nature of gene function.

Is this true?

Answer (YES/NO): NO